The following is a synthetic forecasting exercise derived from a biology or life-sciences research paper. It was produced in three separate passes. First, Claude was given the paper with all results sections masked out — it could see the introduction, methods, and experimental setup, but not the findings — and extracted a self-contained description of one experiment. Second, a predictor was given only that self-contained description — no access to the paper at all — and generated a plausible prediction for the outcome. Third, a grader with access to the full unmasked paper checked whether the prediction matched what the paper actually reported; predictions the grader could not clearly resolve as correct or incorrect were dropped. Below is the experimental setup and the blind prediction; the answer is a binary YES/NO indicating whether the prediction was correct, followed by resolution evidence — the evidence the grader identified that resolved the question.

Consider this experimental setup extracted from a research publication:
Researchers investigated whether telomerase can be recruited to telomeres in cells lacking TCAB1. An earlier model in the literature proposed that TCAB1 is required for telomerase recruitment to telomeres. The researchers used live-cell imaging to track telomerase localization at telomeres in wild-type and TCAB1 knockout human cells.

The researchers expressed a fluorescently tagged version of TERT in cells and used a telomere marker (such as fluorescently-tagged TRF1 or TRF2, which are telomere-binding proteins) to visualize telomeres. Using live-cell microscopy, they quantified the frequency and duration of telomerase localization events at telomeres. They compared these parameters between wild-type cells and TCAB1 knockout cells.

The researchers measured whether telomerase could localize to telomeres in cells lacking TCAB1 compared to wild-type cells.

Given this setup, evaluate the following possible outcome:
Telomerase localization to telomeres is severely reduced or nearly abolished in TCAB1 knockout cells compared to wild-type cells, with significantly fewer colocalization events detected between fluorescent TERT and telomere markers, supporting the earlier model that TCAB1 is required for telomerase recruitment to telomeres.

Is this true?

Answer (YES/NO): NO